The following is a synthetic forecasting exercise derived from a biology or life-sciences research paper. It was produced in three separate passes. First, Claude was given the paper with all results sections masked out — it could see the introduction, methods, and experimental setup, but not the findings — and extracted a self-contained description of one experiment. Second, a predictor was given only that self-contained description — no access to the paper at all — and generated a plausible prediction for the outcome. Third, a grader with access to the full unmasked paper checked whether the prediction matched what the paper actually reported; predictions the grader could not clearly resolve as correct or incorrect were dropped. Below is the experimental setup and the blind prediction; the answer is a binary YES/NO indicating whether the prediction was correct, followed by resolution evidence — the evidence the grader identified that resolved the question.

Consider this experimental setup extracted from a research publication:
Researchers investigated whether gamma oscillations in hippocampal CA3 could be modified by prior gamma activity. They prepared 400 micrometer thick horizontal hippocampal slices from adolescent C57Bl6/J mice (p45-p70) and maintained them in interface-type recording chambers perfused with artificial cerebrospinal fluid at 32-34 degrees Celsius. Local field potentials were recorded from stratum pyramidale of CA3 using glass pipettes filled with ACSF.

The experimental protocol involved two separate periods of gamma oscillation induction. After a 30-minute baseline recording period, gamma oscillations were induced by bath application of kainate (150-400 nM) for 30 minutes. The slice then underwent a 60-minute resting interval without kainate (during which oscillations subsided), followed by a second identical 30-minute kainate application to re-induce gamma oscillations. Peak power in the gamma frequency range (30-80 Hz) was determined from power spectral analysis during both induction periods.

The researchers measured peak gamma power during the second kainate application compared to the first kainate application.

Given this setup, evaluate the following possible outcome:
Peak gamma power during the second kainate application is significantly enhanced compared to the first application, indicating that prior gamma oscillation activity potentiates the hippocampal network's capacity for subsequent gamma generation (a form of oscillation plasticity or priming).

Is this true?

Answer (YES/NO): YES